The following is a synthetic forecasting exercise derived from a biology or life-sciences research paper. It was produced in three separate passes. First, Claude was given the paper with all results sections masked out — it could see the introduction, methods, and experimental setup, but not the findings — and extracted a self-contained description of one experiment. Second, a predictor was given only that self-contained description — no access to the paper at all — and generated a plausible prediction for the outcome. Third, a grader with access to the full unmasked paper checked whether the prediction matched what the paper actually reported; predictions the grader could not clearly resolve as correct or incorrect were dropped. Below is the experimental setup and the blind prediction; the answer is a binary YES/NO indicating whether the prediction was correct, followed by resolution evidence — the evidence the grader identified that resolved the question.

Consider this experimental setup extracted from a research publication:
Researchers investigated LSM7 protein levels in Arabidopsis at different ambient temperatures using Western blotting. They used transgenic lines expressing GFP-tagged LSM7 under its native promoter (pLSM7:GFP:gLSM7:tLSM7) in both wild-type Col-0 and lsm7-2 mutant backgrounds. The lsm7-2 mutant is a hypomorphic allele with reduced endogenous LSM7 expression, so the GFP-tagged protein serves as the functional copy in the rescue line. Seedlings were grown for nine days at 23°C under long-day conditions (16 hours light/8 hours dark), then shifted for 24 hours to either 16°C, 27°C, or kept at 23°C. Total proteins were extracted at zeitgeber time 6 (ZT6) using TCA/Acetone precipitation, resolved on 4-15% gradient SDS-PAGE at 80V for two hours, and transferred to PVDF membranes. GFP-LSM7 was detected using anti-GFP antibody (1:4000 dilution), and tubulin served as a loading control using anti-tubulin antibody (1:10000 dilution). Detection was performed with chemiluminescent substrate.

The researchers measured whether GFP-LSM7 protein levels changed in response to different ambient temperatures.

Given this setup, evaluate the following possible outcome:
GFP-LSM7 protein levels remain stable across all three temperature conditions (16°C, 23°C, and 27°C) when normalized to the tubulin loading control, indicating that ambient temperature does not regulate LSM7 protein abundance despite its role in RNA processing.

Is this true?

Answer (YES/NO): YES